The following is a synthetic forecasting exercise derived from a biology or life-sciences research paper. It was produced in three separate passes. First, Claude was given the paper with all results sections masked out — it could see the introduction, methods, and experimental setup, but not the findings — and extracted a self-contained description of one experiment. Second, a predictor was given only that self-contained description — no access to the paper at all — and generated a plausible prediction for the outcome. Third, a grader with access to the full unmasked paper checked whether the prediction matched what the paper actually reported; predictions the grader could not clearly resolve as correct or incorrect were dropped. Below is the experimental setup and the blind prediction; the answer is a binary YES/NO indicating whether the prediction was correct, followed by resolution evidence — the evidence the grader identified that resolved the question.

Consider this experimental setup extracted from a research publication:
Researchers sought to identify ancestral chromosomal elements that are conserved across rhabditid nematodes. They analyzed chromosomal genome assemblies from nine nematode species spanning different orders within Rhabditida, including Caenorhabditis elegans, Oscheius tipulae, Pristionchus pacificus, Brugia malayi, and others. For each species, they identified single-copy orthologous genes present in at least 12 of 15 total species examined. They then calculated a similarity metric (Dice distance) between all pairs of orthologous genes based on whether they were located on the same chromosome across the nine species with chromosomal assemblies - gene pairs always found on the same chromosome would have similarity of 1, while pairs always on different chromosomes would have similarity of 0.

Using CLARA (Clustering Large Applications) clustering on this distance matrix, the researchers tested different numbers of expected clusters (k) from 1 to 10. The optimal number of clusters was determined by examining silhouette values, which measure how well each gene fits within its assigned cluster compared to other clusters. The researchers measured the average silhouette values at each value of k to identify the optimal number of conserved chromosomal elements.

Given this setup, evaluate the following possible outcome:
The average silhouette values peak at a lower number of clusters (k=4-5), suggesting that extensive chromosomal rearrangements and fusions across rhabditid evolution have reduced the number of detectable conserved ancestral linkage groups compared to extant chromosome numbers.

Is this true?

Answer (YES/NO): NO